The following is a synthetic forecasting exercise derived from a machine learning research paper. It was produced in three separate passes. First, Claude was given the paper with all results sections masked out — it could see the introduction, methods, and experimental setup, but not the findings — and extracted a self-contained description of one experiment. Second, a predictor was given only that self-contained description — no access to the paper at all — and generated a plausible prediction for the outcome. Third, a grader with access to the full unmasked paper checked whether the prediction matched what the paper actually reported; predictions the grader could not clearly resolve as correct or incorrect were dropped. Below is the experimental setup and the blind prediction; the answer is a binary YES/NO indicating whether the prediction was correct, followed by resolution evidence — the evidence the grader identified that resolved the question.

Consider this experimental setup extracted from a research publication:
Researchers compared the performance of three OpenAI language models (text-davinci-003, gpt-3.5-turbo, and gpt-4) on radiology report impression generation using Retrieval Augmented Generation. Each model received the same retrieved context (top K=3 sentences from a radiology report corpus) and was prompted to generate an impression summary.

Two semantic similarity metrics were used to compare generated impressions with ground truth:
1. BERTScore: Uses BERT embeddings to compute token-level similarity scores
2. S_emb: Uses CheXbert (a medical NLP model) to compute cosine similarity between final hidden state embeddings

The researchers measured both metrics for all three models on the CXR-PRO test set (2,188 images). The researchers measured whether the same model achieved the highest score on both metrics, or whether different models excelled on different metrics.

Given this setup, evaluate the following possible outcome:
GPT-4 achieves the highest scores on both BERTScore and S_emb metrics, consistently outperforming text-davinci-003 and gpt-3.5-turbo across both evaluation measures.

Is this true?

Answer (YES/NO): NO